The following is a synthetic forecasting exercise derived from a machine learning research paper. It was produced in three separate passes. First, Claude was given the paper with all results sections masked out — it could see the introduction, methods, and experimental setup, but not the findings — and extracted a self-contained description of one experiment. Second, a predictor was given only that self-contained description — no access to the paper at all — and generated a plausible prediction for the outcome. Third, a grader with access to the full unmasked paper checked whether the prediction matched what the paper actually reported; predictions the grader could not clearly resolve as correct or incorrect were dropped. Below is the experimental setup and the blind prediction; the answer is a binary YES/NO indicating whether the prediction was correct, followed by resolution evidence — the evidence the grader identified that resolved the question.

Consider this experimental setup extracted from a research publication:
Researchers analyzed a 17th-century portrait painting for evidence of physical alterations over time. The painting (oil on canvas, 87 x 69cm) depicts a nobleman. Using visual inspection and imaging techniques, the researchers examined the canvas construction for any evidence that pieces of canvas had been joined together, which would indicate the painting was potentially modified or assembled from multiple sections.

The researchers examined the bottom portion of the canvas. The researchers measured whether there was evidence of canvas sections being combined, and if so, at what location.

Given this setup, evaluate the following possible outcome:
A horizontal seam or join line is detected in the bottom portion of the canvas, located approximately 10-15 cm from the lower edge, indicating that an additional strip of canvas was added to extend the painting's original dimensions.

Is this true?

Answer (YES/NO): NO